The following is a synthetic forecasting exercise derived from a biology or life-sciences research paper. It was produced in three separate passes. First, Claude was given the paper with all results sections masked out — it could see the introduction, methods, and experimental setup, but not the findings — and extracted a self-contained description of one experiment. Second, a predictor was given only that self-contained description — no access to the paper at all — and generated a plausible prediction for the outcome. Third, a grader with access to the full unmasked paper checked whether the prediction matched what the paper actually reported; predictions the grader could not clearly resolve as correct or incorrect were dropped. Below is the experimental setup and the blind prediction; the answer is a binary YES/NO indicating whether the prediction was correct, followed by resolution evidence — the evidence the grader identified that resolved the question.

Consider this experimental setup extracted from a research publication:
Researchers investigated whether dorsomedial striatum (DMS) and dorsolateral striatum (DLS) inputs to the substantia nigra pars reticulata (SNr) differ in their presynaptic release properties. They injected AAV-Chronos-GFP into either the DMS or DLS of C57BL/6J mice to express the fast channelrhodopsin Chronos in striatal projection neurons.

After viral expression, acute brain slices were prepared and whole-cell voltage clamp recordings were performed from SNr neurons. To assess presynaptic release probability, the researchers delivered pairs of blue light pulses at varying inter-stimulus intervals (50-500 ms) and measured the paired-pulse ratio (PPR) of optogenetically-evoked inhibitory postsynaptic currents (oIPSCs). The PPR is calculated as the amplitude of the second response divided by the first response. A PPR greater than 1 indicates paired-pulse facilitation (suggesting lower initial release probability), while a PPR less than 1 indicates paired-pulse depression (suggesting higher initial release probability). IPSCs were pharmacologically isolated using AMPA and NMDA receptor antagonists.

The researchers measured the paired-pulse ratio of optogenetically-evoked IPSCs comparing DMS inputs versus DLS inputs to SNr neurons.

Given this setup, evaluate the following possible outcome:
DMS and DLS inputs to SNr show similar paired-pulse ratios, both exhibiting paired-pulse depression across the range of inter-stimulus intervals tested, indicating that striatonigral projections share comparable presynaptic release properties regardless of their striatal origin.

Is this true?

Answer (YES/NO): NO